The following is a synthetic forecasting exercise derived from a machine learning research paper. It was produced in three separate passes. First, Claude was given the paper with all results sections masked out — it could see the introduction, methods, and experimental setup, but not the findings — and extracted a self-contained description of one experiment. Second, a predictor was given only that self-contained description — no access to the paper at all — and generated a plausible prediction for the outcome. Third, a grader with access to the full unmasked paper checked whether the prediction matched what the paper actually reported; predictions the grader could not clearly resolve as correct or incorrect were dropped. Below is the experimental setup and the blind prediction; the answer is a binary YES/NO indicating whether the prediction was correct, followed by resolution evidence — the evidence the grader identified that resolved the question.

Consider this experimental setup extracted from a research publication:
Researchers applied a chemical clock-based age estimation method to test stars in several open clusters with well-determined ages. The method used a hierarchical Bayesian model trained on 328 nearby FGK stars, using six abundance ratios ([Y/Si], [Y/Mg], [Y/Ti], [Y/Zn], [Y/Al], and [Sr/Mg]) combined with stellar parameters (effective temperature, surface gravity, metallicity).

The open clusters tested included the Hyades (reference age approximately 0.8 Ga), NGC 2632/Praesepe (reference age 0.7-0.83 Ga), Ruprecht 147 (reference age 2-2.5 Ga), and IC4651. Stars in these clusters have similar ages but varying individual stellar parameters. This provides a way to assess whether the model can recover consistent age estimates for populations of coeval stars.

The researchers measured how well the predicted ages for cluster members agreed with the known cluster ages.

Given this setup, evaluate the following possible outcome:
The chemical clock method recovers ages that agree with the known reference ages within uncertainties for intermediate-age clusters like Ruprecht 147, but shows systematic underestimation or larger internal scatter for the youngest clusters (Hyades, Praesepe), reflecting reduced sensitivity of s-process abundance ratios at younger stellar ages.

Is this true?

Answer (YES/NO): NO